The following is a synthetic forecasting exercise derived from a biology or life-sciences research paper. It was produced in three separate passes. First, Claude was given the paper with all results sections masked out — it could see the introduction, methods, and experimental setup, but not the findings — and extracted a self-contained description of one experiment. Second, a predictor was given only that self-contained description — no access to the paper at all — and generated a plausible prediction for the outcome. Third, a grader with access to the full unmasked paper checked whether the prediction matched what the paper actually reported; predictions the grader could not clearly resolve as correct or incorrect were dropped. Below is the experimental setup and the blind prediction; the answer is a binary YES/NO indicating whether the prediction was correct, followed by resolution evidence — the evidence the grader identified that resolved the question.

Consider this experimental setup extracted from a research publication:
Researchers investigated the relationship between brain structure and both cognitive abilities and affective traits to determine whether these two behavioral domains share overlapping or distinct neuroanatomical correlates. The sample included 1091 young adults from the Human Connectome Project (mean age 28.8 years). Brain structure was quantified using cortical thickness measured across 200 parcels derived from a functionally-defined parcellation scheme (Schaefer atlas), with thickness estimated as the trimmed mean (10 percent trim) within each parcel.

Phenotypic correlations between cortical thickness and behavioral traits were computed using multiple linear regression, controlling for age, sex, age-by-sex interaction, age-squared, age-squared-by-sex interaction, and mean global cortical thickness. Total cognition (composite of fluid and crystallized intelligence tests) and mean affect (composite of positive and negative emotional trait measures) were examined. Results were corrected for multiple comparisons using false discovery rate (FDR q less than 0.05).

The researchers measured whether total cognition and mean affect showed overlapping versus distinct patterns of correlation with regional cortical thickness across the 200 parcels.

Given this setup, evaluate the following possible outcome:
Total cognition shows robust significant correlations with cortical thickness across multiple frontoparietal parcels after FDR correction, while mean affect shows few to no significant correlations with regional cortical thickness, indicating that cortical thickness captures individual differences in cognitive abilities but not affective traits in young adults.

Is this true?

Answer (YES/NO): NO